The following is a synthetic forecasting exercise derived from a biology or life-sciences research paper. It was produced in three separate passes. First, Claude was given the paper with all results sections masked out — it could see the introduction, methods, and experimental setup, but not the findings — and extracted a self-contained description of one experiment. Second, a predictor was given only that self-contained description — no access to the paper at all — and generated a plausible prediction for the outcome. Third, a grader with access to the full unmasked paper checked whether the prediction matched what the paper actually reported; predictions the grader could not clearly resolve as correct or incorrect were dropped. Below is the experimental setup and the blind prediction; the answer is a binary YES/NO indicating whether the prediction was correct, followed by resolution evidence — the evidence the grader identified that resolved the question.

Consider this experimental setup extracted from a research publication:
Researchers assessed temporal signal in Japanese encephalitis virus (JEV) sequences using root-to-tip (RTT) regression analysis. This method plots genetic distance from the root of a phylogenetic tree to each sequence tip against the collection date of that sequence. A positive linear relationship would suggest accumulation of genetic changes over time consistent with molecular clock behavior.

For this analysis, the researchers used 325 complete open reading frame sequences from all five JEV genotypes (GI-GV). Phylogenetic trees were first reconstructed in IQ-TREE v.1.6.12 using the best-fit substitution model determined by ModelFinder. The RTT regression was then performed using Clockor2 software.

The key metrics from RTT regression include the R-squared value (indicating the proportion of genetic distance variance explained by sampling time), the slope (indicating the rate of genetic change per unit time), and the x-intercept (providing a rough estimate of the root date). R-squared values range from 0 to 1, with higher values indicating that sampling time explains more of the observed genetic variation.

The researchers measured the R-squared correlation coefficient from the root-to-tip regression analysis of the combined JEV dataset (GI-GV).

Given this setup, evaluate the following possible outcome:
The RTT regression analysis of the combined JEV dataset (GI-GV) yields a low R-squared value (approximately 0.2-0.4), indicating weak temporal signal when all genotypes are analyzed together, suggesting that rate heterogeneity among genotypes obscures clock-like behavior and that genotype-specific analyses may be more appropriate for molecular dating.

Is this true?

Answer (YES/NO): NO